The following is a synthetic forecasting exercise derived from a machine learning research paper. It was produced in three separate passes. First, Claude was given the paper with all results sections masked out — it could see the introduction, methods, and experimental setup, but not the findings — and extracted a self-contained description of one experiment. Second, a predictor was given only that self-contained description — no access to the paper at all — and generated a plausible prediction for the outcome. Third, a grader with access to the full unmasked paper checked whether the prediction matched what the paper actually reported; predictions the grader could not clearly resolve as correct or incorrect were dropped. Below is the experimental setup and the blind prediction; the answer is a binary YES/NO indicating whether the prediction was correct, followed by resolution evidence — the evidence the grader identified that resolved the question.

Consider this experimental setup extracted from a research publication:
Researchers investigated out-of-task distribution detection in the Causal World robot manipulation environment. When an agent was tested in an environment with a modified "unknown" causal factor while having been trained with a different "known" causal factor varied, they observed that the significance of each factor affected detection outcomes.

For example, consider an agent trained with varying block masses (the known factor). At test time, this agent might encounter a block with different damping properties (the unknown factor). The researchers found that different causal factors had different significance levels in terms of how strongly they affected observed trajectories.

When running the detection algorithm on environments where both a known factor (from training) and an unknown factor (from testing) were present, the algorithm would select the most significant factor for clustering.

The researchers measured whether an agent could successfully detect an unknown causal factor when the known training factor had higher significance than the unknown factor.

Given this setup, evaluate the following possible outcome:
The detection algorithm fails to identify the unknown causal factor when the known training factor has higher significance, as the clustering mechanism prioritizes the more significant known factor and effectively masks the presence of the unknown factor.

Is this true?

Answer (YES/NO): YES